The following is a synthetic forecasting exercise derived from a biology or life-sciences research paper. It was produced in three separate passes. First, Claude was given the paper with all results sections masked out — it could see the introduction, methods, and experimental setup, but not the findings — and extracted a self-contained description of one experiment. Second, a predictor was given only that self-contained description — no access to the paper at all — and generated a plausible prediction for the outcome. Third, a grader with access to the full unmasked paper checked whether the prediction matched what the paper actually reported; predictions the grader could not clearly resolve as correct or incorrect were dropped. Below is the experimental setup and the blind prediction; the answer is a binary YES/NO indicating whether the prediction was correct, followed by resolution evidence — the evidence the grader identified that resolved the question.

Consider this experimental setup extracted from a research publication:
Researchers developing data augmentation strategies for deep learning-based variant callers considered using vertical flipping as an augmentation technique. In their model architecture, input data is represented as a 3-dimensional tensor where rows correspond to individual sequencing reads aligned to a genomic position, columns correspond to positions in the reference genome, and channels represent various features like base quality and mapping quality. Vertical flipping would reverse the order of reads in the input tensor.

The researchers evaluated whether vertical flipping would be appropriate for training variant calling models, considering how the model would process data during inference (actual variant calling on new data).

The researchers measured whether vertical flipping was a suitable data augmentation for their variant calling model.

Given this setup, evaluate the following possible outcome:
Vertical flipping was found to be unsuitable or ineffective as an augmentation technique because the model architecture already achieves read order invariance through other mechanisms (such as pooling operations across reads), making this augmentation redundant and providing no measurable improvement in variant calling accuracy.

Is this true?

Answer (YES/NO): NO